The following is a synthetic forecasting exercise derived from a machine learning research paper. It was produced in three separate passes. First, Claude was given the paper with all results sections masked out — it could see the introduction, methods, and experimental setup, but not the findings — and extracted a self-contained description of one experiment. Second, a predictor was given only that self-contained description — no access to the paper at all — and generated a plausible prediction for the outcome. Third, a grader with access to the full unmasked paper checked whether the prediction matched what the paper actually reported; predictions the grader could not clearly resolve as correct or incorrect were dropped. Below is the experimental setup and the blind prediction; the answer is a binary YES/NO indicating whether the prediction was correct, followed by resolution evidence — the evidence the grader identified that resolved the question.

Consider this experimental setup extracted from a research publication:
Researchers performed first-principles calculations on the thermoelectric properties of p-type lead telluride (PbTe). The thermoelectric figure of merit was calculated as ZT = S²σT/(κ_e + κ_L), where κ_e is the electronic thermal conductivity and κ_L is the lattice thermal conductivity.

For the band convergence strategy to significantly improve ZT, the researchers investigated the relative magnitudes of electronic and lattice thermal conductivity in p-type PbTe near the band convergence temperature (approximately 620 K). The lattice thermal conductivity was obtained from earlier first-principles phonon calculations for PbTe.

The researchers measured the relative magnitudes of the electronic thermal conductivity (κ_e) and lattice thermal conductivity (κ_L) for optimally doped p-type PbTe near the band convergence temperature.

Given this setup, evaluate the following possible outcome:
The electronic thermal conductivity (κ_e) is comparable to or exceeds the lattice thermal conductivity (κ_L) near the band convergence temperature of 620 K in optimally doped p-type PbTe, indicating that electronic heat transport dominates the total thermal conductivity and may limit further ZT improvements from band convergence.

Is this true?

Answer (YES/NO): NO